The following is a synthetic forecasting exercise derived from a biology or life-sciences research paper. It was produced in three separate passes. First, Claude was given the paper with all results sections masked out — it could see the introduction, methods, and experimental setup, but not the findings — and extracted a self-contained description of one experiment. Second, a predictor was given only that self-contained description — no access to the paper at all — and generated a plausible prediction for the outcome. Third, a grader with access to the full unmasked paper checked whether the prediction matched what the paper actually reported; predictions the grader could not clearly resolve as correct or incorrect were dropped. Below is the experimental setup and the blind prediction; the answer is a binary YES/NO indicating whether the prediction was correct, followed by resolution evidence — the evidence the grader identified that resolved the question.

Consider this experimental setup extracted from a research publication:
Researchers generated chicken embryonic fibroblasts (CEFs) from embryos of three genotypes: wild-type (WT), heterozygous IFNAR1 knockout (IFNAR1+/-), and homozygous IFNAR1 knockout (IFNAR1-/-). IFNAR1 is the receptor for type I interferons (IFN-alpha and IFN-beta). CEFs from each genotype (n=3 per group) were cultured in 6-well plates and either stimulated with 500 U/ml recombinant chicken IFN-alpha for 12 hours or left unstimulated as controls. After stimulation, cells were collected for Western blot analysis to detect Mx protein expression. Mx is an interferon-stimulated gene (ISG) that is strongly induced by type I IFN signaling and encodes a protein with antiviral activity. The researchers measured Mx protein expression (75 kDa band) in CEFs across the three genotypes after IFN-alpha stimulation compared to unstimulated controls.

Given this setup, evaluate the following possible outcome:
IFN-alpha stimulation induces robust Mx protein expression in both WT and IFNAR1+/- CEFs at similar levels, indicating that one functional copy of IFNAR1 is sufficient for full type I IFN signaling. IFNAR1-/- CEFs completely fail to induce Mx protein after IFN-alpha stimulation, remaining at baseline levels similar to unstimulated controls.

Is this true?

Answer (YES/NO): YES